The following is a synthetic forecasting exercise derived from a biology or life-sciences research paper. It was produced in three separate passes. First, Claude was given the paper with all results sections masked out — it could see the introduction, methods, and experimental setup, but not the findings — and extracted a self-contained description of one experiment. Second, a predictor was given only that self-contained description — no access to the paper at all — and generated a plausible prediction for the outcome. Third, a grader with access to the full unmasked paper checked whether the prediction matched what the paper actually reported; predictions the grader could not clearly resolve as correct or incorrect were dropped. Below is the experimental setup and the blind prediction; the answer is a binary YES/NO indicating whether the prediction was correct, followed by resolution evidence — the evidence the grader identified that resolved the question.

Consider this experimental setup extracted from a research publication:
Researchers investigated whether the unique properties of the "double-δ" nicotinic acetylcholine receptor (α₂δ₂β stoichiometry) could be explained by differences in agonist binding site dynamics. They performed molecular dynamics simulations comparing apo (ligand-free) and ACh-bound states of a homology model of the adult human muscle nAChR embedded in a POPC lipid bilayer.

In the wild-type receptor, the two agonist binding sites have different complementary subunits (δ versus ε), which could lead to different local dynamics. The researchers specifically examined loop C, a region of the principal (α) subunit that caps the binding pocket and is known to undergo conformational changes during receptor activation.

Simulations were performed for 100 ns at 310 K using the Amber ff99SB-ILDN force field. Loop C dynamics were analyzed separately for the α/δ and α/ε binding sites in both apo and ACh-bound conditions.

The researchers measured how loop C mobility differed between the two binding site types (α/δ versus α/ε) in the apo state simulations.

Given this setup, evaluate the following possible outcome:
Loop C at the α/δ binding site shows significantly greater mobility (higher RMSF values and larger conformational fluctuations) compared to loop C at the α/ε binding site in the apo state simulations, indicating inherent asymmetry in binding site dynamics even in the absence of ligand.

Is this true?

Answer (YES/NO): NO